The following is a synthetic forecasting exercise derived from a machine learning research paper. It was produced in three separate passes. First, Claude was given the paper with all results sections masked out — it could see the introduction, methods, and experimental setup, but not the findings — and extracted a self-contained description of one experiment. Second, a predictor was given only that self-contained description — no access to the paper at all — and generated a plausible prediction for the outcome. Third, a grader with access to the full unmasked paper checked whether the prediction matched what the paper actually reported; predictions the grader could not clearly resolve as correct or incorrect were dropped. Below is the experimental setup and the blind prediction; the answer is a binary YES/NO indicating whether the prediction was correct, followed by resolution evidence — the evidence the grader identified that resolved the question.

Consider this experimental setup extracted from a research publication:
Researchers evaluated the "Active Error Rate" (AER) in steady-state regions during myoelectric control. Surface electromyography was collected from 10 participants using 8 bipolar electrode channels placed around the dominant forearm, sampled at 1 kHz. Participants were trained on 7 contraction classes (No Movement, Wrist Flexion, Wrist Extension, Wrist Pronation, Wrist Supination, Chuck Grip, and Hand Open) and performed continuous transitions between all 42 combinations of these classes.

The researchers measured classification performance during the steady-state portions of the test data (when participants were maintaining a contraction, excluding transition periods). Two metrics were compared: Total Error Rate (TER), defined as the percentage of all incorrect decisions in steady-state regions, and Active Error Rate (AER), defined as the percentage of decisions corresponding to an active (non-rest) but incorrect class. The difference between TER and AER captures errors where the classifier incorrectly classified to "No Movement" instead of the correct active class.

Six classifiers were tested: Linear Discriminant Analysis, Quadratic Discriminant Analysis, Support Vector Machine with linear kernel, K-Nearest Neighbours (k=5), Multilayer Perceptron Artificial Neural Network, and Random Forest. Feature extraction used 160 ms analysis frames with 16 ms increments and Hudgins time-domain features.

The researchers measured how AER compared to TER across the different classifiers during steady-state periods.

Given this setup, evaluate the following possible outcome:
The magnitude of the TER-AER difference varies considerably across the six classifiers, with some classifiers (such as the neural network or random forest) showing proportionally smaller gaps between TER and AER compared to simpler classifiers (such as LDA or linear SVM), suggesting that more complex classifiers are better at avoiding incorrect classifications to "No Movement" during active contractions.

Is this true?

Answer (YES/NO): NO